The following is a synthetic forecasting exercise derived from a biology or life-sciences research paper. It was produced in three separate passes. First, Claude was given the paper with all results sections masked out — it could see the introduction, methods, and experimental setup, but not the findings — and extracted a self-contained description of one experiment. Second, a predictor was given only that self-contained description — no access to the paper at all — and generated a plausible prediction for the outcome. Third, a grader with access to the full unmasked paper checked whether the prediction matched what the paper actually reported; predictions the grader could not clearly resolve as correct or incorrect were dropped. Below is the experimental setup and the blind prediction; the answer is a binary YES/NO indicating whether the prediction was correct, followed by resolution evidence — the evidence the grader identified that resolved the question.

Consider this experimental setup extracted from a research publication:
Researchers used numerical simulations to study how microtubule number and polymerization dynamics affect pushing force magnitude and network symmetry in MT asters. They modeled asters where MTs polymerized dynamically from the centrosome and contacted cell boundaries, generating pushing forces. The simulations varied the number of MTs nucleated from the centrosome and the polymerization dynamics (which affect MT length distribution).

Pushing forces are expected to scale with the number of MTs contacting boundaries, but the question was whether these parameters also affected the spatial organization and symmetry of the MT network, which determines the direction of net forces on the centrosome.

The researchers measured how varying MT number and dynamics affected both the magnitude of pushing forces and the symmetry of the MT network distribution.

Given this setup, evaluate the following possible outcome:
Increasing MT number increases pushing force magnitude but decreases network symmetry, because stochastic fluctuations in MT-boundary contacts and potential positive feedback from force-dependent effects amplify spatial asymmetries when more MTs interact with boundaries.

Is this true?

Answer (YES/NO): NO